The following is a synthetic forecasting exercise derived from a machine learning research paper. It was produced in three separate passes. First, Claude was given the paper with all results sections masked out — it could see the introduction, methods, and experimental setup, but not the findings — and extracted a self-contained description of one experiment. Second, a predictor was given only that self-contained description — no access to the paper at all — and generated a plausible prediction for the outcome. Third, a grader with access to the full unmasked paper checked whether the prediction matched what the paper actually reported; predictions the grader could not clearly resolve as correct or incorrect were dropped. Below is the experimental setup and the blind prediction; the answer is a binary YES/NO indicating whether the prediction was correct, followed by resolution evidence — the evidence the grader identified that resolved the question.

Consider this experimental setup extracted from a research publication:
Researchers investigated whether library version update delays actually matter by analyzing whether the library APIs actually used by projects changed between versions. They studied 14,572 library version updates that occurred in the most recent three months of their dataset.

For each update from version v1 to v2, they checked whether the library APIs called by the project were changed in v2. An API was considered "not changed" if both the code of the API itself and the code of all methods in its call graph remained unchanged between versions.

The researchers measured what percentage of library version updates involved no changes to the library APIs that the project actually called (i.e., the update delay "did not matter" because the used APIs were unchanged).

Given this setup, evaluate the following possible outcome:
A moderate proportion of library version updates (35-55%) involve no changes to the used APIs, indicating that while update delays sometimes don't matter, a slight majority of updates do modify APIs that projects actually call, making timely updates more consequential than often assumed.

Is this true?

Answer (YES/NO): NO